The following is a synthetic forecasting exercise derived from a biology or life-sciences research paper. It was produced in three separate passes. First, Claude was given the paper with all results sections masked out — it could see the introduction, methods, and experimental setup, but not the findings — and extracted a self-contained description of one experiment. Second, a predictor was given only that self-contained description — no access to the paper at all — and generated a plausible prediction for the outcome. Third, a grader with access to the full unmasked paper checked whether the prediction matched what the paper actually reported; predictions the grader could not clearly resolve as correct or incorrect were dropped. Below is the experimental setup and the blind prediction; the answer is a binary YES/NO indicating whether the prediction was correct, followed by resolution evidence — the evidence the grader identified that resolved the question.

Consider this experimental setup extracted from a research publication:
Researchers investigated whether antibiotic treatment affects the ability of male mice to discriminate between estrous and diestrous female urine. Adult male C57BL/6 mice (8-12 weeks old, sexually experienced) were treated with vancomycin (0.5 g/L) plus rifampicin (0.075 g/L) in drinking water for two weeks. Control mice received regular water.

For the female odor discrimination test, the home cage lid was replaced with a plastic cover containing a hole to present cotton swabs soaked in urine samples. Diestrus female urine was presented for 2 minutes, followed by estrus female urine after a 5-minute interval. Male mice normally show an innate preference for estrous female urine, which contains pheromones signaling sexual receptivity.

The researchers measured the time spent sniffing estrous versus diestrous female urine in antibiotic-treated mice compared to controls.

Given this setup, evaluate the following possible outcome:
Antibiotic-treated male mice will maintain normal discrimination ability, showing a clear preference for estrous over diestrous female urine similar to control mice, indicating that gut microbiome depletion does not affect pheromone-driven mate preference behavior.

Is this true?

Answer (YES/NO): NO